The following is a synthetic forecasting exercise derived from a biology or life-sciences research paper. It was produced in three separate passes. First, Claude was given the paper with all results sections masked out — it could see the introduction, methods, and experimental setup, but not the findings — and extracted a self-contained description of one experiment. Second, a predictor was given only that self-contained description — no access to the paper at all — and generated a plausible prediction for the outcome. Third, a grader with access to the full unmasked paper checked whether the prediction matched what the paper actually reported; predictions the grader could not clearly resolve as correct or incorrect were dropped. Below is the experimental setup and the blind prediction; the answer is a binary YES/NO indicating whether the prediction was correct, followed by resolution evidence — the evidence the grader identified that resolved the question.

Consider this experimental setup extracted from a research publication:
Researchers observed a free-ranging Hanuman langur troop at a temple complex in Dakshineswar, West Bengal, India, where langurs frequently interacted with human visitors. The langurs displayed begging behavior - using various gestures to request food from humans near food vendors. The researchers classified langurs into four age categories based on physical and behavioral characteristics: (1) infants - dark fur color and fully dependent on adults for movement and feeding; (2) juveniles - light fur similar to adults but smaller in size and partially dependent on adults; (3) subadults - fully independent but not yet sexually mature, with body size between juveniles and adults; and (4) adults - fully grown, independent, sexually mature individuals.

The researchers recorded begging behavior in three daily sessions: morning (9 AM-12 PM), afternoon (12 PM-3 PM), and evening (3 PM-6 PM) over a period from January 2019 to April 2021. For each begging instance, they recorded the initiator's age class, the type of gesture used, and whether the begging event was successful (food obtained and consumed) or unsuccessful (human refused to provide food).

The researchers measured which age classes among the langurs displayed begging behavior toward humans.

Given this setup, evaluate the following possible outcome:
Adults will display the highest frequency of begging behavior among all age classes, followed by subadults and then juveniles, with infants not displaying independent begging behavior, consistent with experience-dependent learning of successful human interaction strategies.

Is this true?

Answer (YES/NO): YES